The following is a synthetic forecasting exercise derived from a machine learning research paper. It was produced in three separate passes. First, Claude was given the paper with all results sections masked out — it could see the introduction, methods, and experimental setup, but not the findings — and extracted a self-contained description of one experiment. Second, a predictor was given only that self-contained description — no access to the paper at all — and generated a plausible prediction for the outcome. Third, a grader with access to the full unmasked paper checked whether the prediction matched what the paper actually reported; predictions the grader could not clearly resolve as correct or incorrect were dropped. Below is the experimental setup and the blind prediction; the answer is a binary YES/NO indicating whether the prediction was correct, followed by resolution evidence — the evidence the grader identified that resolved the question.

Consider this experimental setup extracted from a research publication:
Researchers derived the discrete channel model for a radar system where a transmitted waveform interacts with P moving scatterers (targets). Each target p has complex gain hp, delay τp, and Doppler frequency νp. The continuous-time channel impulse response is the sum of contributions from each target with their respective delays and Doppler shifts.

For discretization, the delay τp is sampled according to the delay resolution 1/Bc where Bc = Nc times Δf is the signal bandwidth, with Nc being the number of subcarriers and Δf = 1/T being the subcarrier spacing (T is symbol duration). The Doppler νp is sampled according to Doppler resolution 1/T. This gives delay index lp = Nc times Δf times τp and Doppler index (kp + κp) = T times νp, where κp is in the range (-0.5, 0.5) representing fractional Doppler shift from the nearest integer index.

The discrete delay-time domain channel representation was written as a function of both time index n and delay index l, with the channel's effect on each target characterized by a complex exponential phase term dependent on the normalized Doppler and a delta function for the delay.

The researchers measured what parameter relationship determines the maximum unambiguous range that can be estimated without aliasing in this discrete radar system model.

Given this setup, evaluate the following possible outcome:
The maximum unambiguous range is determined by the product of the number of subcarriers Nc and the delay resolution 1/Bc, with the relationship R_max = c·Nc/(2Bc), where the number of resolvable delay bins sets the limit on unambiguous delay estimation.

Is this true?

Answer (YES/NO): YES